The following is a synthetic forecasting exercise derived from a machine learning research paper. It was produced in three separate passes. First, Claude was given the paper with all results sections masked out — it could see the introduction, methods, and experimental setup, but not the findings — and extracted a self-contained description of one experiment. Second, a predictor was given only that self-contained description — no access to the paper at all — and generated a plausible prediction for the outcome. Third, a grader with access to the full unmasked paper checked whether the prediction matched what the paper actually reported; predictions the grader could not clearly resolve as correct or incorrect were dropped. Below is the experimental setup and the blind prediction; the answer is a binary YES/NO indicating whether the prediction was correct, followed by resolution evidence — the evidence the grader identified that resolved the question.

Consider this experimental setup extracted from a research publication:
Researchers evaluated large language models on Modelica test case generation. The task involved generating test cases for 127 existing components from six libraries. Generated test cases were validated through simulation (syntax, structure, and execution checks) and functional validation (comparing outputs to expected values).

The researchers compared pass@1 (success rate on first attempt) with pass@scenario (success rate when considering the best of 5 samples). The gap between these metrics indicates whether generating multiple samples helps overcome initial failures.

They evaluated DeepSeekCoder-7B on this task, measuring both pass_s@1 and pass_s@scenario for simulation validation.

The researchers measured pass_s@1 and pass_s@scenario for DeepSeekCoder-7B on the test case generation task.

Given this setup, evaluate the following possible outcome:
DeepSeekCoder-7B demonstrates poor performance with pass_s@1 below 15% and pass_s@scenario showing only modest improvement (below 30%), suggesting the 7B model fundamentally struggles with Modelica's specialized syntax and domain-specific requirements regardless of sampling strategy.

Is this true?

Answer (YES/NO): NO